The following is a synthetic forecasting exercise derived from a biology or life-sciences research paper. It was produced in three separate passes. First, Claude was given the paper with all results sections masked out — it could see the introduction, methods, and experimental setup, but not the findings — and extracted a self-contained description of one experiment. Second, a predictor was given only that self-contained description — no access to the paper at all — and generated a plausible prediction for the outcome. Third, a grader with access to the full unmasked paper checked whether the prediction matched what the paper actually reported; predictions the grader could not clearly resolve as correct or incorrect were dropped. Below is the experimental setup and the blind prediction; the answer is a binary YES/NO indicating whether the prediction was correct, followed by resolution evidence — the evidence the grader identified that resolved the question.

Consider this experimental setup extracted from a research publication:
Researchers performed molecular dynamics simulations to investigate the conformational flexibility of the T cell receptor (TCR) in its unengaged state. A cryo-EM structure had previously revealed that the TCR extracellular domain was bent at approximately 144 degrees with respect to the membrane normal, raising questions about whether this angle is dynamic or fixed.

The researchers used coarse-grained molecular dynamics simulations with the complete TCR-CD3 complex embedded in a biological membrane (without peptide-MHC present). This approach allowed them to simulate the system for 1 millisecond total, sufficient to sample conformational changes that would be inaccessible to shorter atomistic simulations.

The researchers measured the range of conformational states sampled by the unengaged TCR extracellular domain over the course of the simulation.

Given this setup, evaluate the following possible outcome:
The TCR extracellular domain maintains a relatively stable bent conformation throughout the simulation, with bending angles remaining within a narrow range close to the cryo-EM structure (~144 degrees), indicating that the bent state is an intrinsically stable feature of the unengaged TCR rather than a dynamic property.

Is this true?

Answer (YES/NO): NO